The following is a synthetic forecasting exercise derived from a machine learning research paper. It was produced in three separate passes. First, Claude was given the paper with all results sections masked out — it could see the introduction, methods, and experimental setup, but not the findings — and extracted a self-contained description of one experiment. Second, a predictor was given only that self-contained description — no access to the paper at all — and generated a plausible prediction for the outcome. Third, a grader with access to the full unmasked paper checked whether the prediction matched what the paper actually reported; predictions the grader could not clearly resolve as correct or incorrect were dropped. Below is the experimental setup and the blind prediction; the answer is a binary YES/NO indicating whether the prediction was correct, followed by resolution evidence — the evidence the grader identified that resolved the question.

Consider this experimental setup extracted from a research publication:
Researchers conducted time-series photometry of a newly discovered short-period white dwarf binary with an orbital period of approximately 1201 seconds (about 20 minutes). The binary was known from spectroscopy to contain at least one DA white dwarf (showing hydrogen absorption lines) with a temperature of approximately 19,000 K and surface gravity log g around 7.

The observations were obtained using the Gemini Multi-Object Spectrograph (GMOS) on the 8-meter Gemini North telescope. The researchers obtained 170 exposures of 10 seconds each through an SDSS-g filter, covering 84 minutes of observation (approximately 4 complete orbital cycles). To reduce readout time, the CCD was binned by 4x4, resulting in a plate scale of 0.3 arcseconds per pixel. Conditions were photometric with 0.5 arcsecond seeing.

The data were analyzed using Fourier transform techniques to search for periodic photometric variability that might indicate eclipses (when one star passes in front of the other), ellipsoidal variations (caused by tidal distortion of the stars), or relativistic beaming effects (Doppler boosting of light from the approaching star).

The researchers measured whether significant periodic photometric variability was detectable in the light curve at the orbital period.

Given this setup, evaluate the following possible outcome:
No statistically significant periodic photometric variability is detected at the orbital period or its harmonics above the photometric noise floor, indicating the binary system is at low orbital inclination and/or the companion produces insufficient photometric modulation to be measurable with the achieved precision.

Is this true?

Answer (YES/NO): YES